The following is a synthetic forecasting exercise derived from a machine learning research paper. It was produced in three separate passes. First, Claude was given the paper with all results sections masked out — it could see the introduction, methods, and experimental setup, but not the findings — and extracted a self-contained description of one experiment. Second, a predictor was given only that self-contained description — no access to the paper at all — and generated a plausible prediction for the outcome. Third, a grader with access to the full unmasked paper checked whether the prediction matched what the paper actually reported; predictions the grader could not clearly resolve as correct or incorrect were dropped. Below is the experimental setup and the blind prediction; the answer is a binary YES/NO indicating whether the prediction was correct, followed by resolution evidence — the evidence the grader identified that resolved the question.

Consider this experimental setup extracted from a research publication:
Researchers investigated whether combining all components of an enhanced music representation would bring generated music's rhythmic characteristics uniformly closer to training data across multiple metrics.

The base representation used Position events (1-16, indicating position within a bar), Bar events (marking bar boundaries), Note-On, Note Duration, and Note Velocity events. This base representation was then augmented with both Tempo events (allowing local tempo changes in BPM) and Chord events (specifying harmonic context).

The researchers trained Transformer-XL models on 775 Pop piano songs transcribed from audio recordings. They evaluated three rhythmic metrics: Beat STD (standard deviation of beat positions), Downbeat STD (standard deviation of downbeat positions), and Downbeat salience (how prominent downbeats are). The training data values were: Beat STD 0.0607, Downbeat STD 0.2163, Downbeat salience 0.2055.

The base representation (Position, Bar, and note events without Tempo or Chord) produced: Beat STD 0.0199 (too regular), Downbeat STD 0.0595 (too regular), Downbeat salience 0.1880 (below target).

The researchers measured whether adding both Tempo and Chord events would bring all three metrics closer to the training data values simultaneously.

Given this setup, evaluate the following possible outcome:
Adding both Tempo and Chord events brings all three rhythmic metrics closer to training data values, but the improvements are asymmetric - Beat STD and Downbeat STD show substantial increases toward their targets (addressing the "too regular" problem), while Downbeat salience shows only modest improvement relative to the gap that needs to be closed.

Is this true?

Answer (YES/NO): NO